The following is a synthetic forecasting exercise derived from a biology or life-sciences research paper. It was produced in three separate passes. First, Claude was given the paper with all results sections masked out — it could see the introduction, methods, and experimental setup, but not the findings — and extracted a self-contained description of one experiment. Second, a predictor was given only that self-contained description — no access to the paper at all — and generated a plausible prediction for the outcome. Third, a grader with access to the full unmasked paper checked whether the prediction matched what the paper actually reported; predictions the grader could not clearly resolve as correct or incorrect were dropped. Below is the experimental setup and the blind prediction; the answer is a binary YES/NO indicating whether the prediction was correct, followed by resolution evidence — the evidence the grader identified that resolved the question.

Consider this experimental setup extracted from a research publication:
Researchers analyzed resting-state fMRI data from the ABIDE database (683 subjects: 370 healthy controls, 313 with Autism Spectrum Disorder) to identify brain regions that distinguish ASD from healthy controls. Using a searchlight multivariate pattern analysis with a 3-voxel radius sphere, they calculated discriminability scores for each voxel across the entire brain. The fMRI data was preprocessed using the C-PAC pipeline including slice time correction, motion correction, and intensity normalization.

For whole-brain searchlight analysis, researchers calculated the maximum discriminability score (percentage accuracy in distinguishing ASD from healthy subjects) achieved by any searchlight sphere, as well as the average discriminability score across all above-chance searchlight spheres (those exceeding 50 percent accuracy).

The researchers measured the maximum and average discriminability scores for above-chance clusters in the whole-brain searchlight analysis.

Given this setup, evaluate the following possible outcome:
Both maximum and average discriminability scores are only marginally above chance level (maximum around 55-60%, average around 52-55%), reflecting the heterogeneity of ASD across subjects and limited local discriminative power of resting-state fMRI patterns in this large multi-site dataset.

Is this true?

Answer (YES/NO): YES